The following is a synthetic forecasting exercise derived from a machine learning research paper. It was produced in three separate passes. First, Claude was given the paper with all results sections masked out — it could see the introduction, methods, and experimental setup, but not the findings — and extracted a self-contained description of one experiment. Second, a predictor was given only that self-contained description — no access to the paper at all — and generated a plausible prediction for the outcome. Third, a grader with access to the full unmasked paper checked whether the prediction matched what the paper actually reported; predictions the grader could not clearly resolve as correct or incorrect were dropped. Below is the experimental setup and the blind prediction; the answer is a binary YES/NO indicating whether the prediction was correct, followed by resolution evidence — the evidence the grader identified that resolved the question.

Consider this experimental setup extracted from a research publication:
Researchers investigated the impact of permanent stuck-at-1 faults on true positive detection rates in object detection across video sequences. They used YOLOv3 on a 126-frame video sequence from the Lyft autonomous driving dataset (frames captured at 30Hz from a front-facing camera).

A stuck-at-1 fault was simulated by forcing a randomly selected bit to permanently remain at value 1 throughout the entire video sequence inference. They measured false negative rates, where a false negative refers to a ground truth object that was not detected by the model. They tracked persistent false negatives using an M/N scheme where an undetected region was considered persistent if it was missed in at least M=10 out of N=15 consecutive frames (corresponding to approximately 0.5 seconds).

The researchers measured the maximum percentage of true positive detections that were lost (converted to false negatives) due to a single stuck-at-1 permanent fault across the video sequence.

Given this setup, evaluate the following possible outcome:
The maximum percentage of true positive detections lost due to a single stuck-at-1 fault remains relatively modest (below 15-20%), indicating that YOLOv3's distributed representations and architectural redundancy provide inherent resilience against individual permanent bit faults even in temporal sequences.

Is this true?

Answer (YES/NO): NO